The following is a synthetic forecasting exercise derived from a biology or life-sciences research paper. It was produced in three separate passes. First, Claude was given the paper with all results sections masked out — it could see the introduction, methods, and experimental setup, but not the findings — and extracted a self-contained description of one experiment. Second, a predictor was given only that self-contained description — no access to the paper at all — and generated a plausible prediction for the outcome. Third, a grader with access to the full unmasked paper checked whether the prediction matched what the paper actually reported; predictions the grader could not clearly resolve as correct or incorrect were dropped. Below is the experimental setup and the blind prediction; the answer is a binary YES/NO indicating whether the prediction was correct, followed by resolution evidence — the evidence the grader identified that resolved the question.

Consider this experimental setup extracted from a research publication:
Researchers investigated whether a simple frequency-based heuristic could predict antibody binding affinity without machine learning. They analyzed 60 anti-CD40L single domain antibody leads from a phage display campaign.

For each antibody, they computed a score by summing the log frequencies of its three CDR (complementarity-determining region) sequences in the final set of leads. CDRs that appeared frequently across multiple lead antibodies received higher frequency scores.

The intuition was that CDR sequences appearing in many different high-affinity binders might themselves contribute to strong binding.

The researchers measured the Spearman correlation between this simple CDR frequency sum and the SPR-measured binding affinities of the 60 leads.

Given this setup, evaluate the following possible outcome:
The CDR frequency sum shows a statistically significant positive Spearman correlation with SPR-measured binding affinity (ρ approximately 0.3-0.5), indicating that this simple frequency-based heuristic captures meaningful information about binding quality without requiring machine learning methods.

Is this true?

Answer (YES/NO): YES